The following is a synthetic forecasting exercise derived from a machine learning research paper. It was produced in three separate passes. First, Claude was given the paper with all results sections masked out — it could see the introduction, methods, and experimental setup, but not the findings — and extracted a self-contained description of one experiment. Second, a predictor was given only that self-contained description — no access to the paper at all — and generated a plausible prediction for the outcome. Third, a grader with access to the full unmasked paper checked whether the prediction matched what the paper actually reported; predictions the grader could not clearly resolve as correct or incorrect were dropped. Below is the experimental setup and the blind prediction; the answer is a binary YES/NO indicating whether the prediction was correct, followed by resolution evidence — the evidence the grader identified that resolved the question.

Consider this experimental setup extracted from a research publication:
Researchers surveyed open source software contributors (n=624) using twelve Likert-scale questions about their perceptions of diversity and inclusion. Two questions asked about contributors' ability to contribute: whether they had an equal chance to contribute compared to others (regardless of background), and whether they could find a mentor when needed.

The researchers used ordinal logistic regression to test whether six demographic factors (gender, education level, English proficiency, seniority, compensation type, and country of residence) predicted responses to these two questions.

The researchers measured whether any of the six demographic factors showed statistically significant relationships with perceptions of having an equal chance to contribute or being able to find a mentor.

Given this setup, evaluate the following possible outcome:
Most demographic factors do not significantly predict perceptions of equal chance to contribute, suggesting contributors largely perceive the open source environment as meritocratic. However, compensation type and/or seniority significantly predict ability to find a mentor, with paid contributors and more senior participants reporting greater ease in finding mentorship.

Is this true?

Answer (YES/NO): NO